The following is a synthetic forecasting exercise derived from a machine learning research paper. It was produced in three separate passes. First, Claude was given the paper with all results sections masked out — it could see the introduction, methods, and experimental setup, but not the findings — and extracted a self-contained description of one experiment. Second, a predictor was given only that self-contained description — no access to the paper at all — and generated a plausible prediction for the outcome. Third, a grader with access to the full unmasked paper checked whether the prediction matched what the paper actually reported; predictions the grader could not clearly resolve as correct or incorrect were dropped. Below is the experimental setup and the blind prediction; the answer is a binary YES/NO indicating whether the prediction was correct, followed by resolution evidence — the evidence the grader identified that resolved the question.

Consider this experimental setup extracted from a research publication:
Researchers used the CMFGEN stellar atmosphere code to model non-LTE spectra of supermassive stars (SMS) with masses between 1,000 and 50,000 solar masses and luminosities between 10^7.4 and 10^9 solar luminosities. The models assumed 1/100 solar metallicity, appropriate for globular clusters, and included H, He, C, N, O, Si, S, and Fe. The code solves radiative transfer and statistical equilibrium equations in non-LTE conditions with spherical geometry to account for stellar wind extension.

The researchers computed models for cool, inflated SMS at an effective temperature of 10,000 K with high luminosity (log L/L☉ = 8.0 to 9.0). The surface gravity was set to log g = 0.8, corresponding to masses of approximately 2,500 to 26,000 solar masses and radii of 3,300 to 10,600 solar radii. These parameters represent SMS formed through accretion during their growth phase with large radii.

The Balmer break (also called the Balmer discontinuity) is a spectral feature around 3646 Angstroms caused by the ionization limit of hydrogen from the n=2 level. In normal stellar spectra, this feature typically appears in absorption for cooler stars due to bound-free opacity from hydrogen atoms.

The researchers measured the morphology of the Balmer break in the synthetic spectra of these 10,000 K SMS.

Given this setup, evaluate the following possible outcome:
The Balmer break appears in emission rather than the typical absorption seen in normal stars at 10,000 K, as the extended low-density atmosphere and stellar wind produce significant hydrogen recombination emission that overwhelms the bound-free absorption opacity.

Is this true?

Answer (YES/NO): YES